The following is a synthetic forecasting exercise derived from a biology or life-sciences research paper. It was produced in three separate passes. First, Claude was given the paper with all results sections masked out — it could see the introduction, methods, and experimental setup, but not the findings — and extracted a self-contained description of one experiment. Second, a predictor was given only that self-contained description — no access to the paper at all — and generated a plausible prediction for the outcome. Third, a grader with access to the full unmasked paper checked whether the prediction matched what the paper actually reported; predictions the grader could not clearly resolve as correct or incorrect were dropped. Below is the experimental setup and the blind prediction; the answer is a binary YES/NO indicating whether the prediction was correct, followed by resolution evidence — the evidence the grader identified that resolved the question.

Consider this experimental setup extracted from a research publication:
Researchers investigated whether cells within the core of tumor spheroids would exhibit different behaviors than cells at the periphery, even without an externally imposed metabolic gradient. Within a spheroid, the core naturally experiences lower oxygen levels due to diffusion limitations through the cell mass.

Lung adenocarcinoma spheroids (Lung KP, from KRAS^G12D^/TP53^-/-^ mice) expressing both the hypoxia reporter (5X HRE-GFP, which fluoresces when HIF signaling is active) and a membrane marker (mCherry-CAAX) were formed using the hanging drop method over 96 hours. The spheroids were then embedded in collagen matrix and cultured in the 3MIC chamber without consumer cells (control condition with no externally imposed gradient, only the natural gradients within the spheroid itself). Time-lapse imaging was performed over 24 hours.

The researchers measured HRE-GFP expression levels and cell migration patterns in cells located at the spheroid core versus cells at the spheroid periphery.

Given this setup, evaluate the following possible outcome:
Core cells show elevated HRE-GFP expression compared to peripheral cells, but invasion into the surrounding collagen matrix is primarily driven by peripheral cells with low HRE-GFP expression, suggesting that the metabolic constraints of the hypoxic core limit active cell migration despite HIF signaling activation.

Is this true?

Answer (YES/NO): NO